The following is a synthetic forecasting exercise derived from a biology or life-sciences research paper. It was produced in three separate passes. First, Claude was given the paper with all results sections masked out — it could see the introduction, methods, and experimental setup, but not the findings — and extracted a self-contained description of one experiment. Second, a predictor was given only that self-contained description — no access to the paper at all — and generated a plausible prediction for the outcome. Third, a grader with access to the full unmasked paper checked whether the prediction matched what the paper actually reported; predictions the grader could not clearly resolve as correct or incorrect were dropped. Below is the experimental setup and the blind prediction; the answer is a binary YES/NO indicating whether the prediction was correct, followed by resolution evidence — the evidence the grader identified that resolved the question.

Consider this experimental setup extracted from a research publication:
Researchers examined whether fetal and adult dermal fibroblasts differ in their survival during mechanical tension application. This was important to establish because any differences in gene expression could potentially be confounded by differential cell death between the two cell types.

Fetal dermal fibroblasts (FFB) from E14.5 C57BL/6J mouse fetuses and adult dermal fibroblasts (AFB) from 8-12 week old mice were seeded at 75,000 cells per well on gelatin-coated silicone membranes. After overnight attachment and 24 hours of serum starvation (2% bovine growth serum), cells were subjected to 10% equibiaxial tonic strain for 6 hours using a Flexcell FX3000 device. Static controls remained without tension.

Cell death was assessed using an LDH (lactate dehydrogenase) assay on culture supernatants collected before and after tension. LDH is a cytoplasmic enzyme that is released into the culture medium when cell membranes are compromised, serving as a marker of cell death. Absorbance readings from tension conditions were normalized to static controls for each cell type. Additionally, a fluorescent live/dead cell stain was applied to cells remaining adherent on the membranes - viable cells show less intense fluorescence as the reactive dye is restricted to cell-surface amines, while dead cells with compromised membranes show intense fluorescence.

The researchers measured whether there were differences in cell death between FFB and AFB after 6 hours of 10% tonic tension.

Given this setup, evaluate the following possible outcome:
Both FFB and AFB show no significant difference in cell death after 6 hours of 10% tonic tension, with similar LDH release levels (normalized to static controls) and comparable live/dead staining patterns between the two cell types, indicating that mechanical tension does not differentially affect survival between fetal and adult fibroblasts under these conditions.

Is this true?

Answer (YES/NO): YES